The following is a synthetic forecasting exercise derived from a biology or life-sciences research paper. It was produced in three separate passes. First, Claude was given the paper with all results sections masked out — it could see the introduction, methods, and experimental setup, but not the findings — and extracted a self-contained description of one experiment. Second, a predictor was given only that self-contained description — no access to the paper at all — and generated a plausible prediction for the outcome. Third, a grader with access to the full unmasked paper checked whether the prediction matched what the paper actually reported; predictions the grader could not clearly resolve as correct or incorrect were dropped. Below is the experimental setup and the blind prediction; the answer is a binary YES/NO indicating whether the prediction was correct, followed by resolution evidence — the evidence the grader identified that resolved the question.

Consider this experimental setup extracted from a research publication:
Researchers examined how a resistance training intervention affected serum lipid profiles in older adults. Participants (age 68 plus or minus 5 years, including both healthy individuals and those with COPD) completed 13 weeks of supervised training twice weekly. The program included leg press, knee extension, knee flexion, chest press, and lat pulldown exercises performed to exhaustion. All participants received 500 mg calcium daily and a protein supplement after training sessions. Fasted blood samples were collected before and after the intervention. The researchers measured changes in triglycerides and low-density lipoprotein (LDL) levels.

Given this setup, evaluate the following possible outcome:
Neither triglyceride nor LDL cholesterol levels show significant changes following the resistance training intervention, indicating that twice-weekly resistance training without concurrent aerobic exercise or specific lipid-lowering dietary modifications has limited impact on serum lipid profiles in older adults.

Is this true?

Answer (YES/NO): NO